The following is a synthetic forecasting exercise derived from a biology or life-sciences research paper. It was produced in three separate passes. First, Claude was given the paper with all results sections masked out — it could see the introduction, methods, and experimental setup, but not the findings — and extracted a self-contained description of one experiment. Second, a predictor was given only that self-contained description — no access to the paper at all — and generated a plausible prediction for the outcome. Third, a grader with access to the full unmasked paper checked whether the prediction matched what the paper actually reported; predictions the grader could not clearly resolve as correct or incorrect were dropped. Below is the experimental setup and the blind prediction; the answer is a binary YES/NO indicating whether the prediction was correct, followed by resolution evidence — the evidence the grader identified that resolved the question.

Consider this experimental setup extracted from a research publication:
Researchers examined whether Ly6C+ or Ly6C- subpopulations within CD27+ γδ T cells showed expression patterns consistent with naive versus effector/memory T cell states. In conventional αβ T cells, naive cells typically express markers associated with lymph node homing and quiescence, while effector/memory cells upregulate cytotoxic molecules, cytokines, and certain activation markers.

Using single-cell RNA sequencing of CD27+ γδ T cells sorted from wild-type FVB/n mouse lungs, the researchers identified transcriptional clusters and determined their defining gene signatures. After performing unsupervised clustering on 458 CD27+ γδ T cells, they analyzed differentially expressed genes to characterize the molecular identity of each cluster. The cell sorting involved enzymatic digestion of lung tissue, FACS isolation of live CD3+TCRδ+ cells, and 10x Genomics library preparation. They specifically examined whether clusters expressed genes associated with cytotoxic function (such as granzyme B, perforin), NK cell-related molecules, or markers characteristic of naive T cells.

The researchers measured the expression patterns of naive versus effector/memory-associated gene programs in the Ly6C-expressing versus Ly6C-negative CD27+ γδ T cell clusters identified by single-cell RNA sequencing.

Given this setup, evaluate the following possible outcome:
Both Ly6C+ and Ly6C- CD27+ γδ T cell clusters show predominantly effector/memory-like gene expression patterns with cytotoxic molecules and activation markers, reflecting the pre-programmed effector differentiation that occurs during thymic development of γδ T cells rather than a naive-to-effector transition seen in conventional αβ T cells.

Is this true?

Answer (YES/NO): NO